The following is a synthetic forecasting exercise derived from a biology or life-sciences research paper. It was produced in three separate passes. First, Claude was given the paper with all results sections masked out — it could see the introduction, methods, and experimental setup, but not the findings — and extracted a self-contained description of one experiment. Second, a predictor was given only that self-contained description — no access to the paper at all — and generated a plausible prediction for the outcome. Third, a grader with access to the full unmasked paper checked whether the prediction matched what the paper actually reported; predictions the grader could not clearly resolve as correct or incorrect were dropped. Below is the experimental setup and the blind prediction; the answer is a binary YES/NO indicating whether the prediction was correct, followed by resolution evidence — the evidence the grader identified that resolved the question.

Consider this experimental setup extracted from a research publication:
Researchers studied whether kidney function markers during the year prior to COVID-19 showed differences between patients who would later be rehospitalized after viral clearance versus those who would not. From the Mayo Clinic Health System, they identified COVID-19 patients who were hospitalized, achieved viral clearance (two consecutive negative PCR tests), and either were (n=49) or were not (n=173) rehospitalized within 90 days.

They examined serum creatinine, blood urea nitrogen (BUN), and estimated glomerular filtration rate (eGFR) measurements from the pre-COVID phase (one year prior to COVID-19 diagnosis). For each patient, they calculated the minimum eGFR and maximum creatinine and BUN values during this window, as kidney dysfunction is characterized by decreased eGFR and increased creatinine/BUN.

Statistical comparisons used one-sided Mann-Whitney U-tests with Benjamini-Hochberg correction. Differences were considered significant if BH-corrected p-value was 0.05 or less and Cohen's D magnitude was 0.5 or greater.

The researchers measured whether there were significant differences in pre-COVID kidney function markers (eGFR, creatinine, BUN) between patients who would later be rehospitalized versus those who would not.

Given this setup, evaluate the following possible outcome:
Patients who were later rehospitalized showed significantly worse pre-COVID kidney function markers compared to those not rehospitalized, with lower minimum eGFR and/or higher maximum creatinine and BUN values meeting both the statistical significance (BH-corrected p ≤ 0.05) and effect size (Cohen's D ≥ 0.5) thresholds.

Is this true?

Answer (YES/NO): YES